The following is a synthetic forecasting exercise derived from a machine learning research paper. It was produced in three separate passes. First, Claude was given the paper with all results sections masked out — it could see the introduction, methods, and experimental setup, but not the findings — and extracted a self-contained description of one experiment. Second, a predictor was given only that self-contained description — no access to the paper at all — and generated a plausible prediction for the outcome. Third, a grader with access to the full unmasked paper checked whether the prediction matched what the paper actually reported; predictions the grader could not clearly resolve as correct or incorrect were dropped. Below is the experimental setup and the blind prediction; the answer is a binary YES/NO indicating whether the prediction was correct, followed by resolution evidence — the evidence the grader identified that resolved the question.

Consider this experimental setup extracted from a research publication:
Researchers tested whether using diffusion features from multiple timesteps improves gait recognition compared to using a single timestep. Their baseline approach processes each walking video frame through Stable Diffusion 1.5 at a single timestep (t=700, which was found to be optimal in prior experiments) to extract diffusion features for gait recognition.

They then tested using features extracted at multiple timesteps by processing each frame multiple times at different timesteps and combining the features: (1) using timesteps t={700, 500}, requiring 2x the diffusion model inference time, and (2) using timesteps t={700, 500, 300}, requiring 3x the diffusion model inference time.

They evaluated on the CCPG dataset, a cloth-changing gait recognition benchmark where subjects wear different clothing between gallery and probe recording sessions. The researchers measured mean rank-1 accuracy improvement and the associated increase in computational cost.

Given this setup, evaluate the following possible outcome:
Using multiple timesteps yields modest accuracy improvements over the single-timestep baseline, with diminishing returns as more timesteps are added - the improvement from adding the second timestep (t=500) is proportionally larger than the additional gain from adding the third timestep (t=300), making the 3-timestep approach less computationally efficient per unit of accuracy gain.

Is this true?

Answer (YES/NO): NO